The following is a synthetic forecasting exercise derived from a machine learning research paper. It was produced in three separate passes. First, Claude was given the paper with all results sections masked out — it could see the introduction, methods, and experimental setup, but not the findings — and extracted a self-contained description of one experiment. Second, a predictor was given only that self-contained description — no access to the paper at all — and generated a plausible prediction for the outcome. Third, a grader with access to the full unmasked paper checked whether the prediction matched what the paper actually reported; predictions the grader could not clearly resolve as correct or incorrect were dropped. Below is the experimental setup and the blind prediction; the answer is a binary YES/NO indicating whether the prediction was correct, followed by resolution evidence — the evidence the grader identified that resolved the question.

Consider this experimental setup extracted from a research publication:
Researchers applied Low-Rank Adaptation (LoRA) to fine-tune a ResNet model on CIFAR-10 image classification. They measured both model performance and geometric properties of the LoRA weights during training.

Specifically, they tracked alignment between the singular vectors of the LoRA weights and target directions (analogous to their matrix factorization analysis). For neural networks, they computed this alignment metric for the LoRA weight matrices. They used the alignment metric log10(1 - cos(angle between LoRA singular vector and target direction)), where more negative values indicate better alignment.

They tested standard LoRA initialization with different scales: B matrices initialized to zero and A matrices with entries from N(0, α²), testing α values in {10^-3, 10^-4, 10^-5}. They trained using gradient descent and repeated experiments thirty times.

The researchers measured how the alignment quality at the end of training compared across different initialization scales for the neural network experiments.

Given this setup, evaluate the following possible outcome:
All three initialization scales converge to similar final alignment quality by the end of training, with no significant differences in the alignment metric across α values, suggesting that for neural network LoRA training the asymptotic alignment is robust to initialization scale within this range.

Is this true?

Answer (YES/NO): NO